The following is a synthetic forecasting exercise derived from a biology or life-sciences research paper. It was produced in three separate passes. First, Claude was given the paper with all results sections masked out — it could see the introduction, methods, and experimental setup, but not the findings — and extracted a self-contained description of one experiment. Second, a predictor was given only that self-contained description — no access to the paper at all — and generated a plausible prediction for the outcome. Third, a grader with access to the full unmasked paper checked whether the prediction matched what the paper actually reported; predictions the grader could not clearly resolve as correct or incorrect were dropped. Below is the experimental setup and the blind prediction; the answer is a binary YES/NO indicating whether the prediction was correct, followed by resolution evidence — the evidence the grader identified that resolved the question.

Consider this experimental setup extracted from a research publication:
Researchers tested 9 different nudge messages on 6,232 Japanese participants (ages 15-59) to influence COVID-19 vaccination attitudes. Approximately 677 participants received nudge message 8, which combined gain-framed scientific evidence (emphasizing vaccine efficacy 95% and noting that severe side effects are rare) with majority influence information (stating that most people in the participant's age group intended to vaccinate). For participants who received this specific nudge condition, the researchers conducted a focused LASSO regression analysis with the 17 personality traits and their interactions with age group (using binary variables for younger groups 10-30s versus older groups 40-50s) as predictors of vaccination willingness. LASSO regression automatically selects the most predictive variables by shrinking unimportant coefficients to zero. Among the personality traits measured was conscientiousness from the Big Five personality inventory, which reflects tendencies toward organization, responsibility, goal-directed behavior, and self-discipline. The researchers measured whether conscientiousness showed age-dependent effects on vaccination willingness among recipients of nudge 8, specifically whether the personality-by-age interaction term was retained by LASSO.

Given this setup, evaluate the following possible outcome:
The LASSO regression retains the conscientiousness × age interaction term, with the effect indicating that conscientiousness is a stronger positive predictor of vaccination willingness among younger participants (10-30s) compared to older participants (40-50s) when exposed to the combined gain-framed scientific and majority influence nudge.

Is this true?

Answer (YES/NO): NO